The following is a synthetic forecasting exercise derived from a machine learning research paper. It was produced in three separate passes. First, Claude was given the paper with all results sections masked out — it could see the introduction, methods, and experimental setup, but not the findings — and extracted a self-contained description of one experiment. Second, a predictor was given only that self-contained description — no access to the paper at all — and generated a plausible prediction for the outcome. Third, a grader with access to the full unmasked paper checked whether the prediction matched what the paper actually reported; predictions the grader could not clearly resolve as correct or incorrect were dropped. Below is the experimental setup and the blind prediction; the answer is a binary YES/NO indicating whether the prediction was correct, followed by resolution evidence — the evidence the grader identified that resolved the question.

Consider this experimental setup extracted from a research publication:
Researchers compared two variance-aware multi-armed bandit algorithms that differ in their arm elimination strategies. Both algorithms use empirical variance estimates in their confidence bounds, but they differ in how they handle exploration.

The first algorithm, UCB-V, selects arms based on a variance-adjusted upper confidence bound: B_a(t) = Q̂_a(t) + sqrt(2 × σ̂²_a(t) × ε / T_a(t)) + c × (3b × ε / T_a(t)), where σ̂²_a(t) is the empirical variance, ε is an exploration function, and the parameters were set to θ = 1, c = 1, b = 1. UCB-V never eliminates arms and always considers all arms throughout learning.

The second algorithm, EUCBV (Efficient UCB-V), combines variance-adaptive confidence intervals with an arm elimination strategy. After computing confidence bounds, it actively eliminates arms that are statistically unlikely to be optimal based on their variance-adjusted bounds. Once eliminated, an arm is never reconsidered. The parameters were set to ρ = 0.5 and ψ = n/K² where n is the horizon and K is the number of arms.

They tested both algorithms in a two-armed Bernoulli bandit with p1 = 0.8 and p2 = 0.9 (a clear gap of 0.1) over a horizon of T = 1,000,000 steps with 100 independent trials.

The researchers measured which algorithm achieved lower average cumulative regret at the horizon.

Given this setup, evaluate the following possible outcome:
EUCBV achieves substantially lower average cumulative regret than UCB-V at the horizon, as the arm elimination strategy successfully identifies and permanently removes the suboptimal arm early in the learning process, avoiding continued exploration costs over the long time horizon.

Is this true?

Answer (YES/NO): YES